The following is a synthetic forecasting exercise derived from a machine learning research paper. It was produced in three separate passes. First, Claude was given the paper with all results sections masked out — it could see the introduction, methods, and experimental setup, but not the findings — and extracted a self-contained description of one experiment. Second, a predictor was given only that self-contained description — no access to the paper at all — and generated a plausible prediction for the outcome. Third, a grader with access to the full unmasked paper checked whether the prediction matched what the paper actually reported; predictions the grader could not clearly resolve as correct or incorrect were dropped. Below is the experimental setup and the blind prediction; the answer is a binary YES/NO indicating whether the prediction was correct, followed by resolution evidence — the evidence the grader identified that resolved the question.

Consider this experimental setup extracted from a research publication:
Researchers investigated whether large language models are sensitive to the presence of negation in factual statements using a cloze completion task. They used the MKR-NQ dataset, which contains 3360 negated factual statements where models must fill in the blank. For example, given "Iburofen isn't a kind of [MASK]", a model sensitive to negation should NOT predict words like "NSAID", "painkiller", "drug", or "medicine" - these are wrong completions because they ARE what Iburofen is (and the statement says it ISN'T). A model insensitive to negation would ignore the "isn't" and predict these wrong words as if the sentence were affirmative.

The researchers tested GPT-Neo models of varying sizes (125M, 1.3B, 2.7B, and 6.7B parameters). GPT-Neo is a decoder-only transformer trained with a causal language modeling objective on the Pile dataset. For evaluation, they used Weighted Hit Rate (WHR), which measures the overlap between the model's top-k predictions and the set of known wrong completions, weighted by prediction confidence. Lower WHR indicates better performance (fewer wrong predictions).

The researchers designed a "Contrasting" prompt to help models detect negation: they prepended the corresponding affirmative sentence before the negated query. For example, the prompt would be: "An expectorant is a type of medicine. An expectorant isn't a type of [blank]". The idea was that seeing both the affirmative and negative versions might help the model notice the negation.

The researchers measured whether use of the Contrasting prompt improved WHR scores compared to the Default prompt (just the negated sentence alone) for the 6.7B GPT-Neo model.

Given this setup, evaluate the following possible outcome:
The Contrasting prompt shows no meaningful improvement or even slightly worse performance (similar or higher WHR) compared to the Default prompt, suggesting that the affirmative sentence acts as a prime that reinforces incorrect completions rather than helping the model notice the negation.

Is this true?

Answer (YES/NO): YES